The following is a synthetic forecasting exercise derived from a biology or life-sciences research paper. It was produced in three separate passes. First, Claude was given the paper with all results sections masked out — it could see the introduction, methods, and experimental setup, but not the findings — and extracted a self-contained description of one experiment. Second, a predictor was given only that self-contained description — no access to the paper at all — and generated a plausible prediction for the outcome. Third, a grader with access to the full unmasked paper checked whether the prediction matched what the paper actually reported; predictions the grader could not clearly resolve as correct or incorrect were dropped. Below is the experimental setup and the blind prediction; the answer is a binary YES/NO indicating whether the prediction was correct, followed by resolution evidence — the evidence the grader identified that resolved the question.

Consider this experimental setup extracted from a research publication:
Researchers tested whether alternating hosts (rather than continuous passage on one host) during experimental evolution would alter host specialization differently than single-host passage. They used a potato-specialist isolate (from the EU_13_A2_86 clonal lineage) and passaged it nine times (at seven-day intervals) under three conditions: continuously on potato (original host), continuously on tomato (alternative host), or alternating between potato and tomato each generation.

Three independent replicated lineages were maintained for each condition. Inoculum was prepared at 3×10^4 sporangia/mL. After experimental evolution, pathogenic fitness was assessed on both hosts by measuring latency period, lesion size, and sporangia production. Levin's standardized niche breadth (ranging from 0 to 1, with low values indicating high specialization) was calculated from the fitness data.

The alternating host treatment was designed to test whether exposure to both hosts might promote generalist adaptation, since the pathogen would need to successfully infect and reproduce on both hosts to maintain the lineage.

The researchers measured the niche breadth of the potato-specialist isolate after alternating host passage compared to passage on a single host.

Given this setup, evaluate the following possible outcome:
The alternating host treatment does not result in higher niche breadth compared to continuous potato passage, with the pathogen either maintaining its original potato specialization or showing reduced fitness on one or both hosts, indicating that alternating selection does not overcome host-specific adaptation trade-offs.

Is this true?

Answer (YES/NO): YES